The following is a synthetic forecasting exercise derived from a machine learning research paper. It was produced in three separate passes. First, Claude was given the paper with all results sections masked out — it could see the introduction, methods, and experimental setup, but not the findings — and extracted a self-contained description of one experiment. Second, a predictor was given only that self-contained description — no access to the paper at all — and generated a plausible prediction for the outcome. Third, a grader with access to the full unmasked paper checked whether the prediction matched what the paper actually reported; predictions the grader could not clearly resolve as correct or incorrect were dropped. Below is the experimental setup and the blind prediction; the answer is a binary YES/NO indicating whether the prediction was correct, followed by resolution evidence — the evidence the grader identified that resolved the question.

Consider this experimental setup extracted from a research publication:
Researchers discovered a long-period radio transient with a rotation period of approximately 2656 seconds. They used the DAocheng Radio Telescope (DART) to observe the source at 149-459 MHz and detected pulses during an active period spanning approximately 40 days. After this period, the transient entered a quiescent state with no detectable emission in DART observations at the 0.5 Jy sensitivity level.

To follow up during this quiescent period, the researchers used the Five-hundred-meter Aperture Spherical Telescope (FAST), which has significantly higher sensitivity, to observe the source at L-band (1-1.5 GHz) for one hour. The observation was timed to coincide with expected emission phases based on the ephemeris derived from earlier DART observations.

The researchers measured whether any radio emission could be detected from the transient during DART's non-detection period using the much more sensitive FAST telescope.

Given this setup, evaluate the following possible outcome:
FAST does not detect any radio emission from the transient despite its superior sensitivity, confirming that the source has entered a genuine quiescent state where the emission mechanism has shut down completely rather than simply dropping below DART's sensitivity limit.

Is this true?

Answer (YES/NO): NO